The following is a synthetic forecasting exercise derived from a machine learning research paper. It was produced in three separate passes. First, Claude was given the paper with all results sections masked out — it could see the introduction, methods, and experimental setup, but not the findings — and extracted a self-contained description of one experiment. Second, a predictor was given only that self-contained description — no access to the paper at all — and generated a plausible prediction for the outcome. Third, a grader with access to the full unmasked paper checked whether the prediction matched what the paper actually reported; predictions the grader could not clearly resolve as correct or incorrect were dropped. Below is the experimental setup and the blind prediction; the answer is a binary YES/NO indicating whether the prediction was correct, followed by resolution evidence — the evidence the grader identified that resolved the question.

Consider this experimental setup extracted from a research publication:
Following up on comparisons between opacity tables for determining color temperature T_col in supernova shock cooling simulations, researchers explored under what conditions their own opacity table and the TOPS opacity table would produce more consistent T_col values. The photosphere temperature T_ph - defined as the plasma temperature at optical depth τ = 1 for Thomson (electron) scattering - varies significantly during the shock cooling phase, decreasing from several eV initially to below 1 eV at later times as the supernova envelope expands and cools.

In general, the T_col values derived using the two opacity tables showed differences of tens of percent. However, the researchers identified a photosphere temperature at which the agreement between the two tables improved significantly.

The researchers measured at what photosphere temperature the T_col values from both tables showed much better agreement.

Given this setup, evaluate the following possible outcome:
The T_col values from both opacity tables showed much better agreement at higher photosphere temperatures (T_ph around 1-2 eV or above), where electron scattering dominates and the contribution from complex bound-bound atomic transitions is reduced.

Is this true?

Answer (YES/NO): NO